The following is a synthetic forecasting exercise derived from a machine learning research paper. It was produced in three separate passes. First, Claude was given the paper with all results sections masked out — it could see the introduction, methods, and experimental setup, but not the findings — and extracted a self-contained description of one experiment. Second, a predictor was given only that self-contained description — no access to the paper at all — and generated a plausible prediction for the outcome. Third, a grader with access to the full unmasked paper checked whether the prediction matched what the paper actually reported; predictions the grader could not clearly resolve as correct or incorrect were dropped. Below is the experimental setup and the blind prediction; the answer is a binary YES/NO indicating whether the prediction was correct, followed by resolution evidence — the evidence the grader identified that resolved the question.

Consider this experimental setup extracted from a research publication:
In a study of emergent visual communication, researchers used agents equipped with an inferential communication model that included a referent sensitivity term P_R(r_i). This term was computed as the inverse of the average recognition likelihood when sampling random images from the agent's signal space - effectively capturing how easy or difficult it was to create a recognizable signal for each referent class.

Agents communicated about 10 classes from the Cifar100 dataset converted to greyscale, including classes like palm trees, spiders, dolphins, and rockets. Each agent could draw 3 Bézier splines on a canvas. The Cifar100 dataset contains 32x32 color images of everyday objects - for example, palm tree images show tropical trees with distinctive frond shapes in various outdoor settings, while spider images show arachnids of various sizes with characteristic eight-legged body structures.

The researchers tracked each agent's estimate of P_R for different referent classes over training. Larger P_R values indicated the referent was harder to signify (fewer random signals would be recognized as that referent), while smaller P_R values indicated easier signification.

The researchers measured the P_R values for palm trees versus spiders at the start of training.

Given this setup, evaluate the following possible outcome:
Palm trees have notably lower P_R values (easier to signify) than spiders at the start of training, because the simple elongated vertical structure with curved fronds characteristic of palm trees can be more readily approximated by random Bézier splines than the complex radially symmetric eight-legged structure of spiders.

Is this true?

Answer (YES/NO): NO